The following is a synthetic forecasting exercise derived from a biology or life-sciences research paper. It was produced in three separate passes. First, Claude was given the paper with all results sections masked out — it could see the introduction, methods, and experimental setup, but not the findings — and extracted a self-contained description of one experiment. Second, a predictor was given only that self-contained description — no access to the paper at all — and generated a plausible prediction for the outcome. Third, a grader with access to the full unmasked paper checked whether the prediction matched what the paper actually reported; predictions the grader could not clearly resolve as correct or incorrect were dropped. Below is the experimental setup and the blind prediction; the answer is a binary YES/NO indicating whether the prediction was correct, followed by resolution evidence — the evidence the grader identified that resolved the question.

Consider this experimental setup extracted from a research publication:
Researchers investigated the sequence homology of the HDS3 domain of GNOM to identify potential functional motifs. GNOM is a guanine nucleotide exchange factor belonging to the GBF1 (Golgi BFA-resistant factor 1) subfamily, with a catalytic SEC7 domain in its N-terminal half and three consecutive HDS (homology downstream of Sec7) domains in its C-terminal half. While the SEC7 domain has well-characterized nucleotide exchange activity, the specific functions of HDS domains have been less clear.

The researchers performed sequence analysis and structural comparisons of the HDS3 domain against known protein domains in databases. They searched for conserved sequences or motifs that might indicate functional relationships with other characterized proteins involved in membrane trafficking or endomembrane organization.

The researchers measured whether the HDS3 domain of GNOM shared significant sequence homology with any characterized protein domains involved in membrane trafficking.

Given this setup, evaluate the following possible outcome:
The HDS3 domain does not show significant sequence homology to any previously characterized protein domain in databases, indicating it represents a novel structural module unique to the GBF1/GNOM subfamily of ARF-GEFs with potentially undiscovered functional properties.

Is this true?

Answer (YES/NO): NO